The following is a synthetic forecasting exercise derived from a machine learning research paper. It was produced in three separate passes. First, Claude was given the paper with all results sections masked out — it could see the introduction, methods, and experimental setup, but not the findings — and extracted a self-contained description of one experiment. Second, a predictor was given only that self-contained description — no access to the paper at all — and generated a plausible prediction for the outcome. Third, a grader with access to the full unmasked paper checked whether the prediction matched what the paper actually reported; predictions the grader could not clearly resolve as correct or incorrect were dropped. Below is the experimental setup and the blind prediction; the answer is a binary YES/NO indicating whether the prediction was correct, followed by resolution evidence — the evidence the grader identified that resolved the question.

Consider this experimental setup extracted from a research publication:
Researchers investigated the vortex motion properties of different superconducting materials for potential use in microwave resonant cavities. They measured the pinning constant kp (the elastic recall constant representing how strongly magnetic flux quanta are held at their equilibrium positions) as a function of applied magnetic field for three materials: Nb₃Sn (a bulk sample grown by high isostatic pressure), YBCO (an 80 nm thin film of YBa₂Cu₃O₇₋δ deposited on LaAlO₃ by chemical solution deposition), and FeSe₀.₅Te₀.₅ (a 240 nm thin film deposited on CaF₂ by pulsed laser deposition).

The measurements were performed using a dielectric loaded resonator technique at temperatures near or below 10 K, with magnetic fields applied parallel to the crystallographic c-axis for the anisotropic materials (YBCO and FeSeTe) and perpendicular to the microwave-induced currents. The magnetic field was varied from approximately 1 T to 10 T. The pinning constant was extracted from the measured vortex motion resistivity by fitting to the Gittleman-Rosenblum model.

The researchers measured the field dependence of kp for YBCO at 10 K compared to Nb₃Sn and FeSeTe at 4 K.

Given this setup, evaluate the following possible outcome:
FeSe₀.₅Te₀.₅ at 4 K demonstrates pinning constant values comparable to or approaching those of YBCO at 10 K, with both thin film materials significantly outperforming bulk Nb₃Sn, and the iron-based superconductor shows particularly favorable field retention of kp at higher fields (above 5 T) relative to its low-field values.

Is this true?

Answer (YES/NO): NO